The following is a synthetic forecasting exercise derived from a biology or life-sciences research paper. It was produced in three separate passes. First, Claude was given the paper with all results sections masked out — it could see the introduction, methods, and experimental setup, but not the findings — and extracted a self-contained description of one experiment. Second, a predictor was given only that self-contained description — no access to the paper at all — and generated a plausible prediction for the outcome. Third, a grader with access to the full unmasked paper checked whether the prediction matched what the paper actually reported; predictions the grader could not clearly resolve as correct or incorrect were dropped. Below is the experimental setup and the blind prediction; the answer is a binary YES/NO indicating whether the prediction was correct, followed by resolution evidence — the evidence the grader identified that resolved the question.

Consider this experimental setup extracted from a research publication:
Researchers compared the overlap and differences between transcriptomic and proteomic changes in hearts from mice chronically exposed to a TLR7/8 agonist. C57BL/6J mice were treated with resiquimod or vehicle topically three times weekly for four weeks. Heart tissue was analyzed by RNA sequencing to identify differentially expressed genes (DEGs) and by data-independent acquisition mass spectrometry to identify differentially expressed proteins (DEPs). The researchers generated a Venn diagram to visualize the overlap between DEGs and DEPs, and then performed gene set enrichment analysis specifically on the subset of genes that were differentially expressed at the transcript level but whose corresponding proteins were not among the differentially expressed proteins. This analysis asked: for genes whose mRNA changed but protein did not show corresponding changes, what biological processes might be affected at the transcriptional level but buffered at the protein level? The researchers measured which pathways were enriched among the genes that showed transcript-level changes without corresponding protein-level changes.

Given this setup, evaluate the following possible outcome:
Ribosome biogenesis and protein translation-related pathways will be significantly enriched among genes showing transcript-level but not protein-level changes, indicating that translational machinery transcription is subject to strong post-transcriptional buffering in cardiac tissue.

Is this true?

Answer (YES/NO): NO